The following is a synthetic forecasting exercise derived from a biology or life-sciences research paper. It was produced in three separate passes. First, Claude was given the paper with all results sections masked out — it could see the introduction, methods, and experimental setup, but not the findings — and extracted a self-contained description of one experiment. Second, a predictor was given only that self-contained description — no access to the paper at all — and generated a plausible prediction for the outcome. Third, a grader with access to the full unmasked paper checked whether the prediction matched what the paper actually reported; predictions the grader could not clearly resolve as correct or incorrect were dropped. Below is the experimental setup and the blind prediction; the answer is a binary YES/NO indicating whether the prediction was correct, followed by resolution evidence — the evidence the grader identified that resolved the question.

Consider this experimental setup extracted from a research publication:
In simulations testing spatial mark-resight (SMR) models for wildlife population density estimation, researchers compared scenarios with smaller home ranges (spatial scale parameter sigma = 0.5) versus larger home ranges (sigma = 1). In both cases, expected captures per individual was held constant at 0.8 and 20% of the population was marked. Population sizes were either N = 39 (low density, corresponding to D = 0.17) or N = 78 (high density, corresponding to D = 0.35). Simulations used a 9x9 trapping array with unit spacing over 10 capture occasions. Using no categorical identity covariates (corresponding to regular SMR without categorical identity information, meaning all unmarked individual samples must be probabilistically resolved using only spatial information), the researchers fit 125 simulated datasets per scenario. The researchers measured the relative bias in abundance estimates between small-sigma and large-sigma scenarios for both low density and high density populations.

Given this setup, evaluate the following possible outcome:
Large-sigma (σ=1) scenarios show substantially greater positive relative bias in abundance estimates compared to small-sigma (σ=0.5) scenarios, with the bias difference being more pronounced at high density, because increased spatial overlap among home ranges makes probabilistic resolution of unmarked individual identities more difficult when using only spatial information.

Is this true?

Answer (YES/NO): NO